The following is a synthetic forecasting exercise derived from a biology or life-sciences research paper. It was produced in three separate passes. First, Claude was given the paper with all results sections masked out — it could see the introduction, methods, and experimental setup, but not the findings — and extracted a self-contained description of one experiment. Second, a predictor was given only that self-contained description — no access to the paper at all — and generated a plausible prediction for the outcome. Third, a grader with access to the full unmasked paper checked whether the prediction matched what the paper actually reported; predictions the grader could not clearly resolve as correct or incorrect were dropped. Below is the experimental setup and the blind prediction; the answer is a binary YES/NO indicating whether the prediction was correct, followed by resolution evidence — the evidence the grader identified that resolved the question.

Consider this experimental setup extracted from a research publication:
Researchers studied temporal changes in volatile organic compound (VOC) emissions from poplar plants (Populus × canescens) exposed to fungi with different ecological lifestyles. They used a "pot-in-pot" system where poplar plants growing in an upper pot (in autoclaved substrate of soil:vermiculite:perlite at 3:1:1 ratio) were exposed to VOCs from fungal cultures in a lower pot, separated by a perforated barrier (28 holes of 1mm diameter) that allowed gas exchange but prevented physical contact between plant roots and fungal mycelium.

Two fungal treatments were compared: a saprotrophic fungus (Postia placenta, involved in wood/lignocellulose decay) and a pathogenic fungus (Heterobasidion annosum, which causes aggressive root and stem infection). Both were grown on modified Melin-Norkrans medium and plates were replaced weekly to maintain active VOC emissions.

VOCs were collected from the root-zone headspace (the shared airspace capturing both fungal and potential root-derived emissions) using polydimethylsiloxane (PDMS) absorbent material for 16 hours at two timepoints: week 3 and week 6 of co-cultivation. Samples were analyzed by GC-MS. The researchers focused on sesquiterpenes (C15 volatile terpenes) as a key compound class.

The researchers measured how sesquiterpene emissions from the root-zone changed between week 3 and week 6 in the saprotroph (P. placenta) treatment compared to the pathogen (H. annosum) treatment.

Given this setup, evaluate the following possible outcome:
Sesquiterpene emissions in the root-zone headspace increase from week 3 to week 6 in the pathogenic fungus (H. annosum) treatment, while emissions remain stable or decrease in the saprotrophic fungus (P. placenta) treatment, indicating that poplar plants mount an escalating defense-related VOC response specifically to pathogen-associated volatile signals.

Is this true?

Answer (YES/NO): NO